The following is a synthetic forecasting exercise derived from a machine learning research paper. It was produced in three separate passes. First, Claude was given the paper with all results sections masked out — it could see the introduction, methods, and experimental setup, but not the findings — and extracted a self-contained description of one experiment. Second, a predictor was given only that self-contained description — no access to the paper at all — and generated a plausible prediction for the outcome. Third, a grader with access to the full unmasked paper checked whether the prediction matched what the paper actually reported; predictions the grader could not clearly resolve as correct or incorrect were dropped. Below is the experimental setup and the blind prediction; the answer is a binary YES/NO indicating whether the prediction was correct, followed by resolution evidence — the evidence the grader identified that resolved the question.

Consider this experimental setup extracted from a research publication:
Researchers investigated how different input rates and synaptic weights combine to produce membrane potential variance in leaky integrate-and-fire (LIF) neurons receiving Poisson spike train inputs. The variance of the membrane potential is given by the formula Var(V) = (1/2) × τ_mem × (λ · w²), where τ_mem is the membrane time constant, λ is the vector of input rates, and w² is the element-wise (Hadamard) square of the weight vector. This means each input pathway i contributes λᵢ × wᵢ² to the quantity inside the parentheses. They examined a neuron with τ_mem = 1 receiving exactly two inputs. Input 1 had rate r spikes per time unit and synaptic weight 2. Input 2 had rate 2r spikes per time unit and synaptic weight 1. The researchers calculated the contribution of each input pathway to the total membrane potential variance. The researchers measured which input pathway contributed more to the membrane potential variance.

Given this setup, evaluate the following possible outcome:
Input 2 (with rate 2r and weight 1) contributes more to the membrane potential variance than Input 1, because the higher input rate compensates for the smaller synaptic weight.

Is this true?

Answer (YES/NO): NO